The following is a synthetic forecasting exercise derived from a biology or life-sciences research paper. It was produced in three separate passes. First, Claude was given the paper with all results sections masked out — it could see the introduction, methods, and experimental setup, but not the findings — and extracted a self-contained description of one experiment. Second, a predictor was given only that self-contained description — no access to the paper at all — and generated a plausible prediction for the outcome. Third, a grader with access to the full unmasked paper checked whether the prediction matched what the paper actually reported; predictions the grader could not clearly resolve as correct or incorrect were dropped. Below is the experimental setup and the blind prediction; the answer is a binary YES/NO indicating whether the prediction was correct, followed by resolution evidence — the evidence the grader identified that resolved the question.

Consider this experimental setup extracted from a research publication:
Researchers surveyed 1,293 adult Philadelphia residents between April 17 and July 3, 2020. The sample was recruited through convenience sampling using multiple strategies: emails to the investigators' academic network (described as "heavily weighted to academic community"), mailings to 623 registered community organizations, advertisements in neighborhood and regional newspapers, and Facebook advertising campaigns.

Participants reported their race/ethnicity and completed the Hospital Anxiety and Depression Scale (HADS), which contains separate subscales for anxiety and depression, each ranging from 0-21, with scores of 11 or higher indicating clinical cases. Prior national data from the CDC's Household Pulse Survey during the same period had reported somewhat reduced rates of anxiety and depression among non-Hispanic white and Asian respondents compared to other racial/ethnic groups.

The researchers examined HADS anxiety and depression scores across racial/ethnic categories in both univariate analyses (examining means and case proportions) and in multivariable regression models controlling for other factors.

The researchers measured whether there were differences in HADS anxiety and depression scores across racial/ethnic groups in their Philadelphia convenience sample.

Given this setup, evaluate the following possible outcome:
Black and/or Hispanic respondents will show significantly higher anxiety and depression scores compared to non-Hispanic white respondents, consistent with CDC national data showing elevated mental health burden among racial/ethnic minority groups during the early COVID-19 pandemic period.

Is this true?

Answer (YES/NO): NO